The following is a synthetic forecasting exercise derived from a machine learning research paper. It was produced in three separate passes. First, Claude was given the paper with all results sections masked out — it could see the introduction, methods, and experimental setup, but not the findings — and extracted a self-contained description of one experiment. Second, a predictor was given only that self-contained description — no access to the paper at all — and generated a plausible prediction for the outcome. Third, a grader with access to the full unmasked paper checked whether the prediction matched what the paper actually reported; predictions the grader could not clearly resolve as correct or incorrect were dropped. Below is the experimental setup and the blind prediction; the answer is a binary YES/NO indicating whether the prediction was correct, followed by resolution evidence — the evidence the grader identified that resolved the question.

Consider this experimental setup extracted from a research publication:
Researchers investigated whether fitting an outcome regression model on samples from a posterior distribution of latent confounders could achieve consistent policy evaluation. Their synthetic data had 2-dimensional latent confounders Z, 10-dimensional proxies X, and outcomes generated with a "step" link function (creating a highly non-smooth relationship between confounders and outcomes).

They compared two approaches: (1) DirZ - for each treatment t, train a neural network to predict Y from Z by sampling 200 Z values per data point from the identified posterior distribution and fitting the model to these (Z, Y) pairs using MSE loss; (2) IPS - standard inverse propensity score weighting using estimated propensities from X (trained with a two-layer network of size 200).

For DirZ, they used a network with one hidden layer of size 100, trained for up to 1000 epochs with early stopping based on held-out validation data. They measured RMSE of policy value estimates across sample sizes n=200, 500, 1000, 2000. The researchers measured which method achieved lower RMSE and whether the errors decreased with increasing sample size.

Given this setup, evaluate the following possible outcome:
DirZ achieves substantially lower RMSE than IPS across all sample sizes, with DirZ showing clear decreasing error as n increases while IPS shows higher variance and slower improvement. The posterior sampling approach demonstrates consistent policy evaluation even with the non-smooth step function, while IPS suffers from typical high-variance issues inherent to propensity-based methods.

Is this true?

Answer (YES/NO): NO